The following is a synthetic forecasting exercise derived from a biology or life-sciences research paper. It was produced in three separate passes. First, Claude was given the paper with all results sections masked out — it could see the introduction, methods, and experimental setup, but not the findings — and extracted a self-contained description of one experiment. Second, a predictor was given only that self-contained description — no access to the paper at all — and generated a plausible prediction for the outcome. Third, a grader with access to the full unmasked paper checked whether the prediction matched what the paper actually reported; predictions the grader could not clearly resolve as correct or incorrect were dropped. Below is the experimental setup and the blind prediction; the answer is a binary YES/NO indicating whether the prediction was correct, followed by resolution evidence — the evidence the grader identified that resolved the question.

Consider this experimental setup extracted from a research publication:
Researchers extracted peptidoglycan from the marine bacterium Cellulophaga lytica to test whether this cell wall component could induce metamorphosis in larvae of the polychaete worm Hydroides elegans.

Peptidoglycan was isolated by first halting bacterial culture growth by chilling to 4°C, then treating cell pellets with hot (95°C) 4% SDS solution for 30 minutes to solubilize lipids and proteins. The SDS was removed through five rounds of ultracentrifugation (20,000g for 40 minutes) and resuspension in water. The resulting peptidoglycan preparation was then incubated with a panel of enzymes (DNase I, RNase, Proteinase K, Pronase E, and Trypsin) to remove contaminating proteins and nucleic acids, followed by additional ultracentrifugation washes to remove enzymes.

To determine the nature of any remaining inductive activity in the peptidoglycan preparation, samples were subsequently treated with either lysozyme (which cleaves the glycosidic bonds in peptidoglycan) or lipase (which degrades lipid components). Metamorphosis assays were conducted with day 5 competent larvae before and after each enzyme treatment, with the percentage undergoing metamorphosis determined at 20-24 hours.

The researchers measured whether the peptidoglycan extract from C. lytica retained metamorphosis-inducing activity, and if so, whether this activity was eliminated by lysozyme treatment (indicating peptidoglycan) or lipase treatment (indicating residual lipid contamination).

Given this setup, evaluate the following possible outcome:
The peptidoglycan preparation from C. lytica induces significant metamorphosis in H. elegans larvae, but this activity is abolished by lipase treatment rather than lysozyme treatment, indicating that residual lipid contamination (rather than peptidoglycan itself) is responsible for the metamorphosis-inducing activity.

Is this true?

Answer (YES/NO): YES